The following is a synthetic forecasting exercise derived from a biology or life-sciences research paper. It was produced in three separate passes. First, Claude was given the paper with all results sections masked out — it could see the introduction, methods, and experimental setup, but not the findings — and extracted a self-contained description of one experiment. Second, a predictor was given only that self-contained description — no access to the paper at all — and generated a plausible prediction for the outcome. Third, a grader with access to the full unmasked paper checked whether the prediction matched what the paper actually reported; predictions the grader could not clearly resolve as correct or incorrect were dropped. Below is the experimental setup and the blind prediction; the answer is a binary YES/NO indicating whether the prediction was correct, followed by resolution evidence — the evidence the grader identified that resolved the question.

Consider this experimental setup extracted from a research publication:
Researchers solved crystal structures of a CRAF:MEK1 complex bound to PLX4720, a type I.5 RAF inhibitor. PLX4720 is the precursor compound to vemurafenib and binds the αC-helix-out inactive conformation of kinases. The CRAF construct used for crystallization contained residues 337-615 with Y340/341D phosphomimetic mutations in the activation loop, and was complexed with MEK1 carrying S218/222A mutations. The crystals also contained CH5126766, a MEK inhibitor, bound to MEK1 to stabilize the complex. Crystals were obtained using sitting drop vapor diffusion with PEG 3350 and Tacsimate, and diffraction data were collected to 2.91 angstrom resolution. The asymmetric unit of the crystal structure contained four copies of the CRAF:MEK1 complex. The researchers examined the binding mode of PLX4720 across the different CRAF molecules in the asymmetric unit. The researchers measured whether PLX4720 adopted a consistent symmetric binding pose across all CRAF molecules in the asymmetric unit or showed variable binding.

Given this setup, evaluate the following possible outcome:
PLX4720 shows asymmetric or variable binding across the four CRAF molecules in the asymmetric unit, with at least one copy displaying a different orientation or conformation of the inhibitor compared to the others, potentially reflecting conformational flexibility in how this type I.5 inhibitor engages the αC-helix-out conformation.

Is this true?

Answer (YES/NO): YES